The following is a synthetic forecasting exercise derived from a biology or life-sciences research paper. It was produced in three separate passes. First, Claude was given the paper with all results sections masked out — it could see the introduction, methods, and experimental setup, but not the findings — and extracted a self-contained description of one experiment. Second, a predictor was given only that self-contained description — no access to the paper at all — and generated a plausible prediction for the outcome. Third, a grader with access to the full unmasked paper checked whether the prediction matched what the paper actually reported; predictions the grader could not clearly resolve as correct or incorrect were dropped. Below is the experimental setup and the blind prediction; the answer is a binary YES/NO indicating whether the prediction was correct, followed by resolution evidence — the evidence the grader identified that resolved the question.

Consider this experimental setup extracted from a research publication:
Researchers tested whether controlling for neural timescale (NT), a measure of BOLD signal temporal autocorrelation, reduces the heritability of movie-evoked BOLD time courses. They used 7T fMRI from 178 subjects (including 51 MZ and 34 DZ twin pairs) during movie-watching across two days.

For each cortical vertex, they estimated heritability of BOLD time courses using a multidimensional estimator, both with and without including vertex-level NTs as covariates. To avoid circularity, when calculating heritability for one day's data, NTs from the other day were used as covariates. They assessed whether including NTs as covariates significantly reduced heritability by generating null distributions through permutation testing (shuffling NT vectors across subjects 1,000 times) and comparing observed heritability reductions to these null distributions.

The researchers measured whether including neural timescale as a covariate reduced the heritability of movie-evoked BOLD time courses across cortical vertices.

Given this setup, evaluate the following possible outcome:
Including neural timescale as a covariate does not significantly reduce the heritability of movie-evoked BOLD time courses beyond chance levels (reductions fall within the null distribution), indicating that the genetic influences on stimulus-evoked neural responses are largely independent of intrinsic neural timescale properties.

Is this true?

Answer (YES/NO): NO